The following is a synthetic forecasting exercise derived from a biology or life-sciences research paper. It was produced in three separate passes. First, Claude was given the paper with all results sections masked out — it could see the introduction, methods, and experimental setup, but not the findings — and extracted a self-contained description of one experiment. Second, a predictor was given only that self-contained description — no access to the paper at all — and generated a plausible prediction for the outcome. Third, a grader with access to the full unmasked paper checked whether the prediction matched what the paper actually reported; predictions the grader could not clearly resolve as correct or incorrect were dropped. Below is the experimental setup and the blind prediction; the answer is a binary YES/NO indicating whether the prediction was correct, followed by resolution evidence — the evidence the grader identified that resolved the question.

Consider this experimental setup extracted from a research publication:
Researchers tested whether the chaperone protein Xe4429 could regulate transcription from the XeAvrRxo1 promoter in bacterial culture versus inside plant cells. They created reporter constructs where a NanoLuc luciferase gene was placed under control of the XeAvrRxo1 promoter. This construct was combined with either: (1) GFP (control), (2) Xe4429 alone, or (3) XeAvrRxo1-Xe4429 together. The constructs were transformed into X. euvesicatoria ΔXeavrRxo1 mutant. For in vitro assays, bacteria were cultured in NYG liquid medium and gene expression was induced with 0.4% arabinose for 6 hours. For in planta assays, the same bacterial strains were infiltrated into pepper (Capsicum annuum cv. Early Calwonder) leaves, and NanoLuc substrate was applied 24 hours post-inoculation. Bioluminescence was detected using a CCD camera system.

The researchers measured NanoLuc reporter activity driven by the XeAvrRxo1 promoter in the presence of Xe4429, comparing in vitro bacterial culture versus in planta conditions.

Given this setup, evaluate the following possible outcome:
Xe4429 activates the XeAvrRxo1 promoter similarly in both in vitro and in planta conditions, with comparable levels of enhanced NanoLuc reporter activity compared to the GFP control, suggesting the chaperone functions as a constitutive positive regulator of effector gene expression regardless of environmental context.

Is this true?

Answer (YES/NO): NO